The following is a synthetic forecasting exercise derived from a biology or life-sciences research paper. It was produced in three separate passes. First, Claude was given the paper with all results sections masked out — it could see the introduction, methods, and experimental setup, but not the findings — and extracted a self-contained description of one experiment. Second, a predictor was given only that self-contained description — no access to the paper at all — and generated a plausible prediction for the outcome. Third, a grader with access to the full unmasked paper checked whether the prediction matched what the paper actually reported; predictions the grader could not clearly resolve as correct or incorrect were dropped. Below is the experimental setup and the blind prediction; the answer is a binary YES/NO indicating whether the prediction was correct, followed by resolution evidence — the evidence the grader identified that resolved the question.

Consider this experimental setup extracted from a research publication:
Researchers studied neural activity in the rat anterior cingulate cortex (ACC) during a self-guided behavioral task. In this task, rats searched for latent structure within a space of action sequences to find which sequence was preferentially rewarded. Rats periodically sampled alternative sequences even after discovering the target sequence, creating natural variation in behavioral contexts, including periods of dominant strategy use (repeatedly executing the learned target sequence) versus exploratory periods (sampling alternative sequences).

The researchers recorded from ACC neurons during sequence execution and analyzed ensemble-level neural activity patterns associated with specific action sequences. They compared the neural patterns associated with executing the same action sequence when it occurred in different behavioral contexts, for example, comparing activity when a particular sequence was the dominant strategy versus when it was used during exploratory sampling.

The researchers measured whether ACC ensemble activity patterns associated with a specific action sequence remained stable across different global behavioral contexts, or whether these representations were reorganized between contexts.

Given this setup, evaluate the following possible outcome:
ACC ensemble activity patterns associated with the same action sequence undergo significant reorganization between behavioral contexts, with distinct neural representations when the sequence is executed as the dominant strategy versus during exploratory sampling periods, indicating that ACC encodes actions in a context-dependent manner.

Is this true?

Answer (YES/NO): YES